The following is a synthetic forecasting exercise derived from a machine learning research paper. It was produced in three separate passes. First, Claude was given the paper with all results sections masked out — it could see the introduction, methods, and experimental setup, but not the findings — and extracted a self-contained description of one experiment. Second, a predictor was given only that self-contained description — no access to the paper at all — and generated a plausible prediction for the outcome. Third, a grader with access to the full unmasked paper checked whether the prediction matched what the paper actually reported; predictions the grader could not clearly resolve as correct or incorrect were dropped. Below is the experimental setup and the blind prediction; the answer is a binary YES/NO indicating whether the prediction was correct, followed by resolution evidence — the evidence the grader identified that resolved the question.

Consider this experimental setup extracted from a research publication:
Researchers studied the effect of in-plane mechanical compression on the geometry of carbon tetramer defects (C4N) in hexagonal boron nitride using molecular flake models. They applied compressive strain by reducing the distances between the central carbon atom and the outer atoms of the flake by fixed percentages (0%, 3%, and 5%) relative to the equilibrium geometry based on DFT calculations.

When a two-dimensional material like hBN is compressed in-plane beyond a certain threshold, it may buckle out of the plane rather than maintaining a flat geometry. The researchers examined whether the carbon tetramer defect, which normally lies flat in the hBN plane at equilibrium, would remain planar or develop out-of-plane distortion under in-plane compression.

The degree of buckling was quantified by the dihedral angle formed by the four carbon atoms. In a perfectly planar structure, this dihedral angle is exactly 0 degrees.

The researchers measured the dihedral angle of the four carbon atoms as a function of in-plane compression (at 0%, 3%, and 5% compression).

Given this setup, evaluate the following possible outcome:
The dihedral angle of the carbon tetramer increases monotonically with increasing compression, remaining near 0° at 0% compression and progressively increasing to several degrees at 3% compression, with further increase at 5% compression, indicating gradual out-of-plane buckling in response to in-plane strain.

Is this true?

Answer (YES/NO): YES